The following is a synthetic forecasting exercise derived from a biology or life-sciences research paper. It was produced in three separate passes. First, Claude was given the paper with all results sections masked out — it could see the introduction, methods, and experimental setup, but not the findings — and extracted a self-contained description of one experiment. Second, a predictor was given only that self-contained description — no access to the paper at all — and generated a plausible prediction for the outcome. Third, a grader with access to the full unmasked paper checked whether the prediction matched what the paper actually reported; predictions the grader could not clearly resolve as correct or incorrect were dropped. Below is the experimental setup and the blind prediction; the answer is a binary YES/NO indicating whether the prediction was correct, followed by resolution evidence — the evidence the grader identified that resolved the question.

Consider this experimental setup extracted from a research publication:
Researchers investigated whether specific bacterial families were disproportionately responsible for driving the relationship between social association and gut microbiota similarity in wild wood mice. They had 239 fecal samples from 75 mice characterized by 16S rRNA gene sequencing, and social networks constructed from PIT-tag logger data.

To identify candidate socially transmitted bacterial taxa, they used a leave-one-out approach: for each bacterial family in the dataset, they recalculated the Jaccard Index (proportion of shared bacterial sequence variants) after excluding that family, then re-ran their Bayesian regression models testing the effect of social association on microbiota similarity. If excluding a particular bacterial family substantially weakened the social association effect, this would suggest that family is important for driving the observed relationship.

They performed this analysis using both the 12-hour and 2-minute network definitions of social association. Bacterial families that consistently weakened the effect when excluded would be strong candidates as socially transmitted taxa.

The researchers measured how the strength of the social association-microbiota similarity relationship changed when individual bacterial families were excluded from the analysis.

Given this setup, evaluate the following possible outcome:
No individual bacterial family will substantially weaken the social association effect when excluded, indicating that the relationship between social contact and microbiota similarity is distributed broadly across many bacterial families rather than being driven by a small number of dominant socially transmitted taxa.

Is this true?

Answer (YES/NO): NO